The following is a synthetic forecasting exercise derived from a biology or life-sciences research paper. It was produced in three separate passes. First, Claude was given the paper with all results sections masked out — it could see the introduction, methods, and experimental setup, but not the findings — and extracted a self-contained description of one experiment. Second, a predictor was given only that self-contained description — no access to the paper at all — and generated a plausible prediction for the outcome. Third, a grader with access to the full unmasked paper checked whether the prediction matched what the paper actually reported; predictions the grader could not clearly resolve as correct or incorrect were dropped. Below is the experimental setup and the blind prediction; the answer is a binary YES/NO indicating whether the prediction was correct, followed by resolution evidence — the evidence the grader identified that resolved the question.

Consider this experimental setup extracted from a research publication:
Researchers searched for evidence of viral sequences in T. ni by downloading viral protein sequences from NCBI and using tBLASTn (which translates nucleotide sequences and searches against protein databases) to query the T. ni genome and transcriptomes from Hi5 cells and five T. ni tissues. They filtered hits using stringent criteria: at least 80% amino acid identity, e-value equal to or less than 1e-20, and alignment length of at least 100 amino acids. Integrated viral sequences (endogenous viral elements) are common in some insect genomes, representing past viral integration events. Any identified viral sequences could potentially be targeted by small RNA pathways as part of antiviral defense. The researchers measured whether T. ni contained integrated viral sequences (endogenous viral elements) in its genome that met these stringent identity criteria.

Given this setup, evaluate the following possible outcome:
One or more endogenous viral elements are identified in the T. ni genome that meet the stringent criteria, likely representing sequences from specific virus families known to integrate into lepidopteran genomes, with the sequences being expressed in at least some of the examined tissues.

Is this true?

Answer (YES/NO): NO